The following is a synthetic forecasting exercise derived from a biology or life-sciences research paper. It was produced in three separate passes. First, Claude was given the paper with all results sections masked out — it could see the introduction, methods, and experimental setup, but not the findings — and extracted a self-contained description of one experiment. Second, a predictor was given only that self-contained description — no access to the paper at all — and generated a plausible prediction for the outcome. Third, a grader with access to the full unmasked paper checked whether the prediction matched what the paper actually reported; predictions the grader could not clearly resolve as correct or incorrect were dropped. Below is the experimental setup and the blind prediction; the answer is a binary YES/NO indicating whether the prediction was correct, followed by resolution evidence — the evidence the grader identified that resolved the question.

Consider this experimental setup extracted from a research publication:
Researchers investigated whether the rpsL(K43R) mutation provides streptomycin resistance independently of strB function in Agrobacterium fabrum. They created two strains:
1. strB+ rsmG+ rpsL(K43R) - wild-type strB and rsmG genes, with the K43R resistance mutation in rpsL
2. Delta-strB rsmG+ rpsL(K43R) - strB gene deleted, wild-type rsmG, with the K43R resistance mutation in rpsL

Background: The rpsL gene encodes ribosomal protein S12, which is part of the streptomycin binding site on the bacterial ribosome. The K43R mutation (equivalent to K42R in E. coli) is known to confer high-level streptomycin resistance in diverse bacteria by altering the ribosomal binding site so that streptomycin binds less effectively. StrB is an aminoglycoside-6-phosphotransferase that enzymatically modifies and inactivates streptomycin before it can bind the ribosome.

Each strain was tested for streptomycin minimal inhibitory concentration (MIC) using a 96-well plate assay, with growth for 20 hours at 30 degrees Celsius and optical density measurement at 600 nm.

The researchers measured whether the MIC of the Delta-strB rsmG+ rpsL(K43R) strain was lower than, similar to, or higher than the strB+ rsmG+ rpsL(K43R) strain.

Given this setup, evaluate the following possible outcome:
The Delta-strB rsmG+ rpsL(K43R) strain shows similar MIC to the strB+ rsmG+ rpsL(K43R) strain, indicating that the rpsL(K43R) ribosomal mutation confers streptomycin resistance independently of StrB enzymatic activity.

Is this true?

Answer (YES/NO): YES